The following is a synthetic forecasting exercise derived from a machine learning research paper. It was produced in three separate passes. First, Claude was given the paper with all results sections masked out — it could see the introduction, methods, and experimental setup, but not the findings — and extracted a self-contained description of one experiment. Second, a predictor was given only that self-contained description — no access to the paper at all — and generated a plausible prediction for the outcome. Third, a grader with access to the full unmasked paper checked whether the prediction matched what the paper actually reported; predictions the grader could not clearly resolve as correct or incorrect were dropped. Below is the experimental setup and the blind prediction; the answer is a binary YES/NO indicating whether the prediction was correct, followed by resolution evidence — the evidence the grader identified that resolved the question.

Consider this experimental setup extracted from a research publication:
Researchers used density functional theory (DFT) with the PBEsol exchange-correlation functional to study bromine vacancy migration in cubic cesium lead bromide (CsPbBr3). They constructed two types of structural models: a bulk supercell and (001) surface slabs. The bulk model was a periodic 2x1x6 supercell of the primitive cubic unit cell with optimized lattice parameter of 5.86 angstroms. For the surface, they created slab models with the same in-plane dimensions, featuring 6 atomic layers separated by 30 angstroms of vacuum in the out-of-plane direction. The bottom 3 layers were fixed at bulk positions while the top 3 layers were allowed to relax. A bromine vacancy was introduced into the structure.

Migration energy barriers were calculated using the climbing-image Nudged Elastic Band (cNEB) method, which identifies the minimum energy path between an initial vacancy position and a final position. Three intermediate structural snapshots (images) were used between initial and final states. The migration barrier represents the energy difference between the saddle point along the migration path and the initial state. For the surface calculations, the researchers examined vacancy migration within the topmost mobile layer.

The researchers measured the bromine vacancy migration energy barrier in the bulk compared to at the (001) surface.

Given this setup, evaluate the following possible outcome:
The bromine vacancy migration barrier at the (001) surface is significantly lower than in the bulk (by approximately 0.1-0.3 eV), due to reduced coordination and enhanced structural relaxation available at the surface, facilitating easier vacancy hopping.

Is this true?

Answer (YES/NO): YES